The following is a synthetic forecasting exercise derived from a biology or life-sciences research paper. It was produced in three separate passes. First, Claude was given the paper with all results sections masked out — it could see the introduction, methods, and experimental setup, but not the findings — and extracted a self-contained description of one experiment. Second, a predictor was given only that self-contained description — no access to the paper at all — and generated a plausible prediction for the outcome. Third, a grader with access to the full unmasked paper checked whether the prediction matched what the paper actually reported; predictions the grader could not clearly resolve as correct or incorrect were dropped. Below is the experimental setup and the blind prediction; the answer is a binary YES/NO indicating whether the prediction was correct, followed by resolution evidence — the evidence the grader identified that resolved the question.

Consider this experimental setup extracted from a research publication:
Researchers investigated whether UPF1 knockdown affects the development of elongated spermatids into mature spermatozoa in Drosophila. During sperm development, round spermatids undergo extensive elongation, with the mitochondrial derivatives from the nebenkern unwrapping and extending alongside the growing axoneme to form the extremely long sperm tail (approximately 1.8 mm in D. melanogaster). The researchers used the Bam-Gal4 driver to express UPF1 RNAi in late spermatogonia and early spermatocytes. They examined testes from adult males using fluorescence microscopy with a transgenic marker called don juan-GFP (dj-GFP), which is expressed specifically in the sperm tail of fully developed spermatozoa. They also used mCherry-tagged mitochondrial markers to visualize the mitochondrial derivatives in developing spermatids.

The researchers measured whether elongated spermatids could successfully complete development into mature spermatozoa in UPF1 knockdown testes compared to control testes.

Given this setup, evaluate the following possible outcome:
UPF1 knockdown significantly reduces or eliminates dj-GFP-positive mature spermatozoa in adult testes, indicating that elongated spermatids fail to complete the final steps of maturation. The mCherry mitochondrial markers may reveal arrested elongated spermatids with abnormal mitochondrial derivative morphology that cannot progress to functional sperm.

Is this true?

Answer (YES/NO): YES